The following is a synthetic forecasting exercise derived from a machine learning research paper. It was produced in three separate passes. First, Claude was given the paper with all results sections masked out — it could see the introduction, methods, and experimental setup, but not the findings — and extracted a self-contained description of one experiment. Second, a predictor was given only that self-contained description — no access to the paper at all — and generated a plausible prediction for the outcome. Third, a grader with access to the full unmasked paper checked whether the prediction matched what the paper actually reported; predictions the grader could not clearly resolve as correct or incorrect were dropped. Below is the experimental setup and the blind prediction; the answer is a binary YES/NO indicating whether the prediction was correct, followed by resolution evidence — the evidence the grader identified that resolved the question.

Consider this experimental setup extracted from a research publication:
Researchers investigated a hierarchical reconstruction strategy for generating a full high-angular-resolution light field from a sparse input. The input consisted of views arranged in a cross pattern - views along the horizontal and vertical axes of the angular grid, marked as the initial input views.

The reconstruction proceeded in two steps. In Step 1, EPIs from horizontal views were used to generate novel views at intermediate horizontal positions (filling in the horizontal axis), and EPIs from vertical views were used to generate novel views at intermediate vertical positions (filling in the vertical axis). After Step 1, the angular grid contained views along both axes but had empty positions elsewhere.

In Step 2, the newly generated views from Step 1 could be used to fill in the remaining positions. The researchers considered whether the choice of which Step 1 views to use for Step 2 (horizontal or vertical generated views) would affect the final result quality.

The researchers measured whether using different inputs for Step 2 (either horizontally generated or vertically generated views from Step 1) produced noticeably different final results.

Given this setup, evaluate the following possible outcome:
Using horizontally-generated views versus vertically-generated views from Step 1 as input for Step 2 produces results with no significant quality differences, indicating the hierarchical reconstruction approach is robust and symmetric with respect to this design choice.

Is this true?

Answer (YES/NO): YES